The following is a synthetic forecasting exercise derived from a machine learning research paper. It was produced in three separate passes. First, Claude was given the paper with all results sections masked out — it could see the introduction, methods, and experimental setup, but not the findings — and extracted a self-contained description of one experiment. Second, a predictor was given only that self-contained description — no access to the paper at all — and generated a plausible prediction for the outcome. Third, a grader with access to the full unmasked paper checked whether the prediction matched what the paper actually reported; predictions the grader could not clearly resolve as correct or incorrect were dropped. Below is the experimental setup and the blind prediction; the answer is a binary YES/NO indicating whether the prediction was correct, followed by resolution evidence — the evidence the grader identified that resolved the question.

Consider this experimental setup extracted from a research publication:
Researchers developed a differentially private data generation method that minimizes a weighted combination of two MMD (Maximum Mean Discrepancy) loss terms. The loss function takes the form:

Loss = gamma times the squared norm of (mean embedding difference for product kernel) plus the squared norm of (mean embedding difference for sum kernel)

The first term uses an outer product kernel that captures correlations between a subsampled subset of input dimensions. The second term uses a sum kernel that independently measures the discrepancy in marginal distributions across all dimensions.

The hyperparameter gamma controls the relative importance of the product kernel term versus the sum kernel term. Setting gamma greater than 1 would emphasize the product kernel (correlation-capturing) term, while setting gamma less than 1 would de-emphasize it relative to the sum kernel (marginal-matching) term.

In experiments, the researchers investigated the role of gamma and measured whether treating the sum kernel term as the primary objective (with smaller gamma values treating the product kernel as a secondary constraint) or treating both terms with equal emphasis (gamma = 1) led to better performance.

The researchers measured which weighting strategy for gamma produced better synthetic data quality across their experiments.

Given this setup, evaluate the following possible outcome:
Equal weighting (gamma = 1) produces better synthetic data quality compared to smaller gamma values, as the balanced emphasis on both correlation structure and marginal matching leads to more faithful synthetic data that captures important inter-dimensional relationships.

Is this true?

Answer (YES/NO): NO